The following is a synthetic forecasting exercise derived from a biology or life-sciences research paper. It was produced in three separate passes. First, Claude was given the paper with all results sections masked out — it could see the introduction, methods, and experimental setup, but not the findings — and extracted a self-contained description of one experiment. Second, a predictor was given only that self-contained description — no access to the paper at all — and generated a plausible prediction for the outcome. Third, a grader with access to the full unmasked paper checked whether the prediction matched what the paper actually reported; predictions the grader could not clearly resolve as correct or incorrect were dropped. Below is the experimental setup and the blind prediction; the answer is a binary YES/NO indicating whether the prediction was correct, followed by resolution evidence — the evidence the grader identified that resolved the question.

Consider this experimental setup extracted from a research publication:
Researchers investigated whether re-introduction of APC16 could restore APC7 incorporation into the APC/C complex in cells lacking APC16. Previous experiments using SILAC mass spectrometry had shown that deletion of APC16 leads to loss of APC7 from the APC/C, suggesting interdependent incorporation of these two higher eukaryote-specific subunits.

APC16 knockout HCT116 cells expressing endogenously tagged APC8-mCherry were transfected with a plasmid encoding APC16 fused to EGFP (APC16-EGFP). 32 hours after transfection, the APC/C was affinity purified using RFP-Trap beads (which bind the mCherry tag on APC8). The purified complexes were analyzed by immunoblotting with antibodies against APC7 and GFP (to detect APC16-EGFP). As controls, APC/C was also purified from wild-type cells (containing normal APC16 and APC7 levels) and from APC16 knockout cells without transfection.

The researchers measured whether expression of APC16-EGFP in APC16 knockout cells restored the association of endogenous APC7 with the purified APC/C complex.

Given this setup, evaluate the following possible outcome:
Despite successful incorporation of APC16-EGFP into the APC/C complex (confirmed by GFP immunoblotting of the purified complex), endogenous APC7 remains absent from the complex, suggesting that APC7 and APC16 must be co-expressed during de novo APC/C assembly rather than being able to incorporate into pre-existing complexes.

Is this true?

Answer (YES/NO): NO